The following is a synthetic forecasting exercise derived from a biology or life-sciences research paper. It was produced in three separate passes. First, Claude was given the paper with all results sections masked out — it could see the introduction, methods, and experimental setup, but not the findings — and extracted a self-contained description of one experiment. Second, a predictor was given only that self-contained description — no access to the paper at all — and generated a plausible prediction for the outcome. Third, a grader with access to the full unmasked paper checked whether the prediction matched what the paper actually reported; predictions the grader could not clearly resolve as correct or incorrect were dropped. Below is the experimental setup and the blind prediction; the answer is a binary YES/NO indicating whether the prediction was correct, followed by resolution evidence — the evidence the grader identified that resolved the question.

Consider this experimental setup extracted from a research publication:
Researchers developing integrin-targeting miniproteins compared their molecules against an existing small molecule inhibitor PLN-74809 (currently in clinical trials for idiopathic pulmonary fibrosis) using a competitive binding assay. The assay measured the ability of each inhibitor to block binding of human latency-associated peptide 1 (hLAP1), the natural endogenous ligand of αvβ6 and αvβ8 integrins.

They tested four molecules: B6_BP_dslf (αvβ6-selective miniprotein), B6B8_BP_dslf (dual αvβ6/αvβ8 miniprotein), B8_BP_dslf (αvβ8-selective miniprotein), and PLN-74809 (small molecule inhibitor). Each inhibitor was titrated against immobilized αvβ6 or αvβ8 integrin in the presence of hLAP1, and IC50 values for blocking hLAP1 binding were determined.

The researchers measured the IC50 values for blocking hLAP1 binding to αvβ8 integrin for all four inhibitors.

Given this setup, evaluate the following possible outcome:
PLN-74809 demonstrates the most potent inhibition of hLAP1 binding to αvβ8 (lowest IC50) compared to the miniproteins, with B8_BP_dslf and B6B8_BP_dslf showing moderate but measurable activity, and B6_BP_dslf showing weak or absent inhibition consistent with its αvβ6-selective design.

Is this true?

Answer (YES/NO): NO